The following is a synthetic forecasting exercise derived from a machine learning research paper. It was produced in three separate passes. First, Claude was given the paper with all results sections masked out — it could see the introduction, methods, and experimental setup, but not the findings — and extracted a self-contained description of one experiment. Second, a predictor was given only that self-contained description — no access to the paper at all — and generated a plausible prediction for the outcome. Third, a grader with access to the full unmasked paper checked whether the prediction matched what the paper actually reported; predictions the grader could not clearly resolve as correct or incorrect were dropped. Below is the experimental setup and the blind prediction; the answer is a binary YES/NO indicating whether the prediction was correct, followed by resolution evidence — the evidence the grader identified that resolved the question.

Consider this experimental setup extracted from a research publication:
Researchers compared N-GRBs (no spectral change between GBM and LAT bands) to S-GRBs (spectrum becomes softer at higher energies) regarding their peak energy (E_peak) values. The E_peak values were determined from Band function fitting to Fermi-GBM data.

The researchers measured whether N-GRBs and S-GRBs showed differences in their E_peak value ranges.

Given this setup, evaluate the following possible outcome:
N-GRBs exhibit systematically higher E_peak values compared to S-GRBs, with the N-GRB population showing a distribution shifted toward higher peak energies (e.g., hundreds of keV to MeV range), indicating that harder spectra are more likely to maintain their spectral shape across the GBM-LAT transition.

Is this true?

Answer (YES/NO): NO